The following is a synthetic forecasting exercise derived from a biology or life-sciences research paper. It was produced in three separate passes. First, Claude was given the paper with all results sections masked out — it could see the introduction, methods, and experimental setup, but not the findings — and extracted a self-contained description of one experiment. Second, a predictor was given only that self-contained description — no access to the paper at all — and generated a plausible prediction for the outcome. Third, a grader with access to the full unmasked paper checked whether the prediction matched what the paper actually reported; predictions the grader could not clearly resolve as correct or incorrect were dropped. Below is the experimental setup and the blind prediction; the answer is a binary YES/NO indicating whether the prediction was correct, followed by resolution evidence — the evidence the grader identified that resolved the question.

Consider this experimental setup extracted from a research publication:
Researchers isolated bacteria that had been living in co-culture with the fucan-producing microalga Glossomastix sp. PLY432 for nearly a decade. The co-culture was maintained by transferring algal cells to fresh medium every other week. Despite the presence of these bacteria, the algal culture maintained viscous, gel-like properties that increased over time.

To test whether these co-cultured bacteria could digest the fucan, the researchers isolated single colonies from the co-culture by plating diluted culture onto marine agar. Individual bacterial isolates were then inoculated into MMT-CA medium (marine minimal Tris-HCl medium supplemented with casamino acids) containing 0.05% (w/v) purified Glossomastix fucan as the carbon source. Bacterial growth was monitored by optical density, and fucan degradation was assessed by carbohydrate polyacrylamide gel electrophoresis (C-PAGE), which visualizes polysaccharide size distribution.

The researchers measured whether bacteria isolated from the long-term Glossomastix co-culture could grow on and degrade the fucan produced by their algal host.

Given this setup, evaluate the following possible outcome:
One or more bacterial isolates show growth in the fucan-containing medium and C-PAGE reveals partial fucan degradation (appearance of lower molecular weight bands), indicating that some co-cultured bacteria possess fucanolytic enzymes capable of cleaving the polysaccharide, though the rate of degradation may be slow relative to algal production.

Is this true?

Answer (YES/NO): NO